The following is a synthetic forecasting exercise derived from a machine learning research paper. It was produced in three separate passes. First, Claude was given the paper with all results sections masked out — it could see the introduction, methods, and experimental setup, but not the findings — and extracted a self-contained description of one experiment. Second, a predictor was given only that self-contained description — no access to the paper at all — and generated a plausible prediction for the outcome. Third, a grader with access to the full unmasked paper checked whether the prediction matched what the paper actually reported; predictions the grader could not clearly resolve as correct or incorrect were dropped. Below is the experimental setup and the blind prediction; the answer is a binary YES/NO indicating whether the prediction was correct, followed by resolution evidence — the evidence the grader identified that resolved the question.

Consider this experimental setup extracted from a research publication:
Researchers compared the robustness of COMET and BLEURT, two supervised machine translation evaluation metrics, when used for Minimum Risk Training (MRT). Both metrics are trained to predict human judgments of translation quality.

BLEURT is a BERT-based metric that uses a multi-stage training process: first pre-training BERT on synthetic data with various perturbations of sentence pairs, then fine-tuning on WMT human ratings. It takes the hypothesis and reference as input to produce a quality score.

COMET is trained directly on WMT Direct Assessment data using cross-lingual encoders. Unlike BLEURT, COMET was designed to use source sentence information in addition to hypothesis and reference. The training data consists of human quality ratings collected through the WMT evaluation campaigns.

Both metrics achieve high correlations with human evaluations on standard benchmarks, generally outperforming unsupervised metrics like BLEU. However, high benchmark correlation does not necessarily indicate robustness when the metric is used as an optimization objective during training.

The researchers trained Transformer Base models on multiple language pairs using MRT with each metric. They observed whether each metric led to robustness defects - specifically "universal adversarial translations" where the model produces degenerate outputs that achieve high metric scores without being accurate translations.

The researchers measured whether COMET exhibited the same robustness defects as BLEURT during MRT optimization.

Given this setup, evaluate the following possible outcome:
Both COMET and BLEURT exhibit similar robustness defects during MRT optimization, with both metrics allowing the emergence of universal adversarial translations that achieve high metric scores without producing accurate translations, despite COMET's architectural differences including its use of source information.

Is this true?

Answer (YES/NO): NO